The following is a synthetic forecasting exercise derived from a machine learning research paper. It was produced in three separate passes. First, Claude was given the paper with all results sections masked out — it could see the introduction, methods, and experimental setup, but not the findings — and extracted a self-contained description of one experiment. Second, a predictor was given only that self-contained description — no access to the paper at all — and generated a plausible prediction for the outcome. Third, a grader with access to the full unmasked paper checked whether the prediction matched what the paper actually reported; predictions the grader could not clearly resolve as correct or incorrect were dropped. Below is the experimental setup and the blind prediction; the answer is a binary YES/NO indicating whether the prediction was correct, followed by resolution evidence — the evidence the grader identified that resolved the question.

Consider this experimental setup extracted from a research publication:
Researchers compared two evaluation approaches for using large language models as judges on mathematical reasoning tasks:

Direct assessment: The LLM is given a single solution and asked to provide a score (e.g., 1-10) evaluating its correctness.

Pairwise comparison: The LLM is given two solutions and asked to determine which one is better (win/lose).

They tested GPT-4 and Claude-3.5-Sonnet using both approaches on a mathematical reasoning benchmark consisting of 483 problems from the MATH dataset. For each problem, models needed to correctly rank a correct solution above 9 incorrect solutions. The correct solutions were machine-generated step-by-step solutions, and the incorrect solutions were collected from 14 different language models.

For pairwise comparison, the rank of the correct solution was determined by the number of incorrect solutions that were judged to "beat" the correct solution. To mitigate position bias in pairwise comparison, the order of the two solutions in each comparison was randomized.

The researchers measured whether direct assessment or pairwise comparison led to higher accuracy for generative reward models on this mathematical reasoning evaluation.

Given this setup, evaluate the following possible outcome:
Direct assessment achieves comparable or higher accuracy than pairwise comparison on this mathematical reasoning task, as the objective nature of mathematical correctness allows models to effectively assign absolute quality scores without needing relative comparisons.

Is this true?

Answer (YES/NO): NO